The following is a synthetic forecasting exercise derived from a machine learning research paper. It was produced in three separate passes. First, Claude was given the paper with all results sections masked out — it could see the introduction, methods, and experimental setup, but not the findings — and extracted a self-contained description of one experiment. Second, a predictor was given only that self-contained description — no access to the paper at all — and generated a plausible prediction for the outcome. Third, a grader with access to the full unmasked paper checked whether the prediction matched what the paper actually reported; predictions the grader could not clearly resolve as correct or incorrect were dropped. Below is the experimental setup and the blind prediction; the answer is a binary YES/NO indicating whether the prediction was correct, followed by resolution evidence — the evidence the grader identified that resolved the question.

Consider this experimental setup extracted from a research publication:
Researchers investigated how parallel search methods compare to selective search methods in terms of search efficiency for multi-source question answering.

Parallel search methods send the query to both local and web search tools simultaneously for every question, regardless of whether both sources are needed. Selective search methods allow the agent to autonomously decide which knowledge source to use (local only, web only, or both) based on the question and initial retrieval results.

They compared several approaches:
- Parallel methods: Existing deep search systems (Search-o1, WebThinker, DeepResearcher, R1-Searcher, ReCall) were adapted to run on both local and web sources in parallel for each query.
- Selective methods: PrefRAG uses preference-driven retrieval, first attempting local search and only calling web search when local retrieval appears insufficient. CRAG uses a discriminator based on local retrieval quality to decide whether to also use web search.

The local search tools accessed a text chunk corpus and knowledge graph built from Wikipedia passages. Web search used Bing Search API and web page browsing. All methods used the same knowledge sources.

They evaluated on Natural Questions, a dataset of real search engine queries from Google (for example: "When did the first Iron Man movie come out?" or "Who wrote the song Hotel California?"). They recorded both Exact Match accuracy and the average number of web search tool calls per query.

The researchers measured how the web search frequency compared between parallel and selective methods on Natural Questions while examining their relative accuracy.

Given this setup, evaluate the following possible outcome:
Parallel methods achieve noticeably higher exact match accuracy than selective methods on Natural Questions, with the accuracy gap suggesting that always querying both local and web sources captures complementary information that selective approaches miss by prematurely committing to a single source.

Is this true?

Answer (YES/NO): NO